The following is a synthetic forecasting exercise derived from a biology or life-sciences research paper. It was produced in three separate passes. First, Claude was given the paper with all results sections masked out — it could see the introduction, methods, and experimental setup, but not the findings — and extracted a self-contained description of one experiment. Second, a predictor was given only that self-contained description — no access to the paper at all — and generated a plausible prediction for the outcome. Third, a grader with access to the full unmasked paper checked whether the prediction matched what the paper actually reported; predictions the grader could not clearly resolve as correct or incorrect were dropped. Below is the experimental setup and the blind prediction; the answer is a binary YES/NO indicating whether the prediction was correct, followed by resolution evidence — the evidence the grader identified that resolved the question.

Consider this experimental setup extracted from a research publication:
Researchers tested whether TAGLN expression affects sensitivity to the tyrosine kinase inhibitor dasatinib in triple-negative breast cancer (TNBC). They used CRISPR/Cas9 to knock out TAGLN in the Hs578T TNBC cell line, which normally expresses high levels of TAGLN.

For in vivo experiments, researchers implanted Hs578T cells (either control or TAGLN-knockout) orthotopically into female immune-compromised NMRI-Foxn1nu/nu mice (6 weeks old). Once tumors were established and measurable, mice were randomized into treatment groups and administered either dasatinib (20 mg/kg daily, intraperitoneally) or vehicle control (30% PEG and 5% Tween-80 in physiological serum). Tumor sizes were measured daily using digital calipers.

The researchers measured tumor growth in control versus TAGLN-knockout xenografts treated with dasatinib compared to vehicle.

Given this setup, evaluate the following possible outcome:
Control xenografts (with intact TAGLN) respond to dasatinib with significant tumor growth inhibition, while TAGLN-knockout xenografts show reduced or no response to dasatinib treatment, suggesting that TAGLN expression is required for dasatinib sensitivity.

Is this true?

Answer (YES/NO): YES